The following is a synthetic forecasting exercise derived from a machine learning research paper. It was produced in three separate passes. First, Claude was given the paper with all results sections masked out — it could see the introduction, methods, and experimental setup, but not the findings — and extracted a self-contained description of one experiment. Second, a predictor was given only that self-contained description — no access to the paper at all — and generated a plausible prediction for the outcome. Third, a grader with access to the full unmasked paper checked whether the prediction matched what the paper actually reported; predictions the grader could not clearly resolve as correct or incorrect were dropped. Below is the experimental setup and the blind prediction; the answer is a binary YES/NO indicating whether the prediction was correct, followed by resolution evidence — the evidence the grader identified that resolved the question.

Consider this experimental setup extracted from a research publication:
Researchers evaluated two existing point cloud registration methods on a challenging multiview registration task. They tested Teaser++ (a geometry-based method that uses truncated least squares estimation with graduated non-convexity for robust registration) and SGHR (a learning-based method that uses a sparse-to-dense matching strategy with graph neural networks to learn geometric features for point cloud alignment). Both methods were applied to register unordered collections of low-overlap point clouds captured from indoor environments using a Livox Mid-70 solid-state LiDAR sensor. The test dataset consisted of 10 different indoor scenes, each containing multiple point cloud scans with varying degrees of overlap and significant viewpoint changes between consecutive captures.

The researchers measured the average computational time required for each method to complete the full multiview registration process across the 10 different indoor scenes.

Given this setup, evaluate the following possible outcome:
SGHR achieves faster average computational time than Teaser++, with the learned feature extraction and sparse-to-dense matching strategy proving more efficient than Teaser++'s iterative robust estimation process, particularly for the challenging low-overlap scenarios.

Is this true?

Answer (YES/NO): NO